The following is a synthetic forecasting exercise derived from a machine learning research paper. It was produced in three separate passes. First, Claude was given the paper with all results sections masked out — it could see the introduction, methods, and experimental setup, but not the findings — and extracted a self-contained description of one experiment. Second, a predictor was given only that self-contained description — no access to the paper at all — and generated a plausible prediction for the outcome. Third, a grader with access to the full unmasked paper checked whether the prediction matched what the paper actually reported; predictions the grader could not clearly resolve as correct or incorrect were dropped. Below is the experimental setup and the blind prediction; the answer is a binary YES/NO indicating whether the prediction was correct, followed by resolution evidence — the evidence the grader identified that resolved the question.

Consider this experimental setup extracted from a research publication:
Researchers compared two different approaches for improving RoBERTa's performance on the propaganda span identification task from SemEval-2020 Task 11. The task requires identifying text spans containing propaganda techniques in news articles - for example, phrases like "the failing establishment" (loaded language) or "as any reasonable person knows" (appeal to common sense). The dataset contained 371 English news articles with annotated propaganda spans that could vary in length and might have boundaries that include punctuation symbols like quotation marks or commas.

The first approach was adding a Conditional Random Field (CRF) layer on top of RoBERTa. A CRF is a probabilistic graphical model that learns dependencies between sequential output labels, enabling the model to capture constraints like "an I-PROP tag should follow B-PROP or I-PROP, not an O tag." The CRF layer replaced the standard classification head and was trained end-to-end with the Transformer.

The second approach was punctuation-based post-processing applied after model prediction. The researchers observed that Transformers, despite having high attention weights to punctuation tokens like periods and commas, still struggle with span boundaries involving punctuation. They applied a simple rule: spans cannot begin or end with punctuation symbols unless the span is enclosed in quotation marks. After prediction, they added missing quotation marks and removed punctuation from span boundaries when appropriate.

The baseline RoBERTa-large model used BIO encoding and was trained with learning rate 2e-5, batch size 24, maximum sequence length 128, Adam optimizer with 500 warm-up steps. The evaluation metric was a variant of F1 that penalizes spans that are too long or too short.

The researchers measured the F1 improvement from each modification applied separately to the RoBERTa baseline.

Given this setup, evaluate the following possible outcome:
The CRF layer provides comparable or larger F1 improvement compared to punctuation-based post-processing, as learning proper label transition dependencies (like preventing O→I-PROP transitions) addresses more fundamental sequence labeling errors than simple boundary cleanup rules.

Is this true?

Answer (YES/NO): YES